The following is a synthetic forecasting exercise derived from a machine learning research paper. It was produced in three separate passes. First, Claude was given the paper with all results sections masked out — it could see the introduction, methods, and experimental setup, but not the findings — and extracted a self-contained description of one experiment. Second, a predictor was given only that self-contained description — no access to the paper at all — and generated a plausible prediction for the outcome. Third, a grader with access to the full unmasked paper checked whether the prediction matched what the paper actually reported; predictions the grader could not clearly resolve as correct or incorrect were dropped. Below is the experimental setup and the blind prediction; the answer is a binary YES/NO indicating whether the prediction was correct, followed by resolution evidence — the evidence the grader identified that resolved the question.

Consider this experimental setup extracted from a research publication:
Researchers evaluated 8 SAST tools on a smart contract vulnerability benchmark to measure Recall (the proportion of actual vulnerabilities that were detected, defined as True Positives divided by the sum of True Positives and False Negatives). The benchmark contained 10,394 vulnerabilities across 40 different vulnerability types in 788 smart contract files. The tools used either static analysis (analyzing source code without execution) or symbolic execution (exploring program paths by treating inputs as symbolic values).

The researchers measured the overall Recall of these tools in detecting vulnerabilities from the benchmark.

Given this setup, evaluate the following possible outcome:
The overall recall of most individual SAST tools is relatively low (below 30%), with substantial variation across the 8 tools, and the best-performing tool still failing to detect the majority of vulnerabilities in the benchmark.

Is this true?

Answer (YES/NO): NO